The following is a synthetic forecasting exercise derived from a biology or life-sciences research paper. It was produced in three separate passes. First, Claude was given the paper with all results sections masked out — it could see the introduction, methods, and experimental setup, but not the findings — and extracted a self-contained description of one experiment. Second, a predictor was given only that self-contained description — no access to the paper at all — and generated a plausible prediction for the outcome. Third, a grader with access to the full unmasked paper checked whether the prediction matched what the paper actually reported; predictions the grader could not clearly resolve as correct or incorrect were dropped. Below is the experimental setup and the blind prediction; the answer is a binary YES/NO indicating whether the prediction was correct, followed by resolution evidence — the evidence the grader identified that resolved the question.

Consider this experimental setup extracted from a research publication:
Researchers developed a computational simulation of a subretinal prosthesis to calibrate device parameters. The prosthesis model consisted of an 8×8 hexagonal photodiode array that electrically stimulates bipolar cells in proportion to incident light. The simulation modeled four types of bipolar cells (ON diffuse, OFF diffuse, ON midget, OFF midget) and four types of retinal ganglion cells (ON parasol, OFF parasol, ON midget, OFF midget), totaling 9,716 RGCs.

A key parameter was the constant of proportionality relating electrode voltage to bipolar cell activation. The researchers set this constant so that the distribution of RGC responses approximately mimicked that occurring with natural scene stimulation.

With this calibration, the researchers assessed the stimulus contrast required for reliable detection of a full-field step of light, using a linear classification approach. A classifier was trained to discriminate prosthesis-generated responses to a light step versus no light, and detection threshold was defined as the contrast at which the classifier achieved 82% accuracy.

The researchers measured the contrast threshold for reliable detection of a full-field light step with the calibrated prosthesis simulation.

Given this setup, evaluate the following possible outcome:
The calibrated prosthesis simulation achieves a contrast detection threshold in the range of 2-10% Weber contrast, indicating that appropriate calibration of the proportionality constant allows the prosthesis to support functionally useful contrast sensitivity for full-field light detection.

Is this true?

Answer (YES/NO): YES